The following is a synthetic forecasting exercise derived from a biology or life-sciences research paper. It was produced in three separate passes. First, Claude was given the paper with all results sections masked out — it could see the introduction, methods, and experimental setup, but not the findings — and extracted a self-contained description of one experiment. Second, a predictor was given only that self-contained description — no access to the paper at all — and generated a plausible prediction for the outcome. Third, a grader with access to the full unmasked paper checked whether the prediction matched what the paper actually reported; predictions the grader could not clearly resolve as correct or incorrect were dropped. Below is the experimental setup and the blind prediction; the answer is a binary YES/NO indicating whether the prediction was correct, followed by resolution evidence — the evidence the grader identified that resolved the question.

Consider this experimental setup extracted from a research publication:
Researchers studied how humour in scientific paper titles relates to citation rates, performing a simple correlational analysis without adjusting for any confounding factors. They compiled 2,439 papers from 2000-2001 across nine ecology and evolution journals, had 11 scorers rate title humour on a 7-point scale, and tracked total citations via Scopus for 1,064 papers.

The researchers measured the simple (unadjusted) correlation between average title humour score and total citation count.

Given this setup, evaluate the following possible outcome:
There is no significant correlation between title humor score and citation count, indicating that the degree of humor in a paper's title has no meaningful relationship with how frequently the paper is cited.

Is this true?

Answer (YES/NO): NO